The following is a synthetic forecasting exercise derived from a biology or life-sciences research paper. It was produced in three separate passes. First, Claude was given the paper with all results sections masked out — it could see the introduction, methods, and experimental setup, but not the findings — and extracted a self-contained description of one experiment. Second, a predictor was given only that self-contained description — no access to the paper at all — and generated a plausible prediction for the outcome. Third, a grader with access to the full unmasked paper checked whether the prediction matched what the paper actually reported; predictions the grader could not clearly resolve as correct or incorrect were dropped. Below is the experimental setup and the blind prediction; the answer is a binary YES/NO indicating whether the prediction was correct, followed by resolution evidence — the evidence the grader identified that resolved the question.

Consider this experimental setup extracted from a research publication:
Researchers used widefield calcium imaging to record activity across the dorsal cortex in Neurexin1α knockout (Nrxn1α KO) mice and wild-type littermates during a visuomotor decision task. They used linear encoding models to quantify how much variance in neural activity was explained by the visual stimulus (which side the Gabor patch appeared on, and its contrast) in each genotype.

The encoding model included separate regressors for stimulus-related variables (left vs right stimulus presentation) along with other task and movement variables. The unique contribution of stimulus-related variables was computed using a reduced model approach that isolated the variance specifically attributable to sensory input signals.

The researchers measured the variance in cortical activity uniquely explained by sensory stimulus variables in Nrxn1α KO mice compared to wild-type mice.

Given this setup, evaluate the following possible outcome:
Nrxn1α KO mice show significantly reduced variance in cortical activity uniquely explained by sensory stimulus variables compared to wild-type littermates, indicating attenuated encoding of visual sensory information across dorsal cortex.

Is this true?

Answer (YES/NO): NO